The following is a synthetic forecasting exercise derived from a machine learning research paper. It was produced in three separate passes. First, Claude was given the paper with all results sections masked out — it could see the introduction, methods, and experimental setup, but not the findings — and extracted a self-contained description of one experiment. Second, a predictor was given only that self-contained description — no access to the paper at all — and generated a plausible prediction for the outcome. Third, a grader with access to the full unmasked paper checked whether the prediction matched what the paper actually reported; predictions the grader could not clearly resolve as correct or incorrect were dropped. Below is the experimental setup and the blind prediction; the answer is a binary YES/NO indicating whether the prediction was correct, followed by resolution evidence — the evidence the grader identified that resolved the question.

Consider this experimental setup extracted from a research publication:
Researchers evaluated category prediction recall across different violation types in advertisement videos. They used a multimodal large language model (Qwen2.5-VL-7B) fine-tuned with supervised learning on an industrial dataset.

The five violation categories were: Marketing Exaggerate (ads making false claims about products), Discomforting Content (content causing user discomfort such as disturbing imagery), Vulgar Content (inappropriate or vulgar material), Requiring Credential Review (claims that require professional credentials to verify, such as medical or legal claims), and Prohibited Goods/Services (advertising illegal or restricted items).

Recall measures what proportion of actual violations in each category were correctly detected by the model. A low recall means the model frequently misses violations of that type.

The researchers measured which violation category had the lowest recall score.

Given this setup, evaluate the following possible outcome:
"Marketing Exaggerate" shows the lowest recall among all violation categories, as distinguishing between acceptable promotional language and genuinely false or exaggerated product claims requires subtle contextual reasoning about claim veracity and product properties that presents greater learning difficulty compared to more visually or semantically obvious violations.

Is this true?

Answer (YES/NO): NO